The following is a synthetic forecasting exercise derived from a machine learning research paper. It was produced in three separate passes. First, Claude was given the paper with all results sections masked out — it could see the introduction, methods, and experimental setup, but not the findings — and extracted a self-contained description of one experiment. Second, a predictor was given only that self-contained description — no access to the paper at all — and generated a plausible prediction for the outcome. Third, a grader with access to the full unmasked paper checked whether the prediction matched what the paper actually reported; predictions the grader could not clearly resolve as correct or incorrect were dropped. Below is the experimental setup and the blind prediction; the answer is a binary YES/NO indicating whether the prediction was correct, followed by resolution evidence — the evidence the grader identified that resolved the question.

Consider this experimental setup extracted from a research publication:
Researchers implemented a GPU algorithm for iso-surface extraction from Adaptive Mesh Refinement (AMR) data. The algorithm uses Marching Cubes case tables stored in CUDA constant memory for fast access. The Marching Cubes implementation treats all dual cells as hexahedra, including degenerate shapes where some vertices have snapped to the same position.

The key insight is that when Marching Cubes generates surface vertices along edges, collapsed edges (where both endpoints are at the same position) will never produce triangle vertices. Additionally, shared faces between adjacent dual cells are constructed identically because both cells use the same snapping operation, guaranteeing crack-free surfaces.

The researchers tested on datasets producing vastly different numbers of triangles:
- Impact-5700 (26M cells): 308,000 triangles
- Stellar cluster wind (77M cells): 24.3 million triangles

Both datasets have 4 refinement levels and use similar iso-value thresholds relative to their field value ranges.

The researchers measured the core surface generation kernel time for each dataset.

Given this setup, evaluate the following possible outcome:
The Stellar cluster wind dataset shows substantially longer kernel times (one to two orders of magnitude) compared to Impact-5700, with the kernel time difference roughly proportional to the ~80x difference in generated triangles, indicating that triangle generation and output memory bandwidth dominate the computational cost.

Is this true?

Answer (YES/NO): NO